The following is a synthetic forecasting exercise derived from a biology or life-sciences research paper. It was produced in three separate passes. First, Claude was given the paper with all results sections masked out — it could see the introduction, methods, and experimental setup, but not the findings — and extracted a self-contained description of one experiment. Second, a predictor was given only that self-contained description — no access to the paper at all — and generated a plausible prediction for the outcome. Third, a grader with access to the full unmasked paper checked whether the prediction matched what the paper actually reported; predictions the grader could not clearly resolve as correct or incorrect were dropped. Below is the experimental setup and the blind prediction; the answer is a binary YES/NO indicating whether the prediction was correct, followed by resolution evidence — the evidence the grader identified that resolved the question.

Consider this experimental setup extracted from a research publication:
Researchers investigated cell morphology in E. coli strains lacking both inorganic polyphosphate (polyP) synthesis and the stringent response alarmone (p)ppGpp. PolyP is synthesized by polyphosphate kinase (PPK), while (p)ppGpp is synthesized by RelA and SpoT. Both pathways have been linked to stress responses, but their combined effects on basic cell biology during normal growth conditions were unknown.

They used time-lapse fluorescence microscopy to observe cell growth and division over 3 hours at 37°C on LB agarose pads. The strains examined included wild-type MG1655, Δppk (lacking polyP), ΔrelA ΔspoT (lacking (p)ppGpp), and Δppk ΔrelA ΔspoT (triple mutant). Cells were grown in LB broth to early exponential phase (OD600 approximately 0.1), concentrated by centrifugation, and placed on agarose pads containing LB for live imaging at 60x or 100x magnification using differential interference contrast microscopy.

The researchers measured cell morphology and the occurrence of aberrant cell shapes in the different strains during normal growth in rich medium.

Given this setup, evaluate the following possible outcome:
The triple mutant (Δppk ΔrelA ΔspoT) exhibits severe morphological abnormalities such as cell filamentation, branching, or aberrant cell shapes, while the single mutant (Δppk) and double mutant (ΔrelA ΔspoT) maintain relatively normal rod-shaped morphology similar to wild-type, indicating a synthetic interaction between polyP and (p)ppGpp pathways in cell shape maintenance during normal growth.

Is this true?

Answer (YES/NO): NO